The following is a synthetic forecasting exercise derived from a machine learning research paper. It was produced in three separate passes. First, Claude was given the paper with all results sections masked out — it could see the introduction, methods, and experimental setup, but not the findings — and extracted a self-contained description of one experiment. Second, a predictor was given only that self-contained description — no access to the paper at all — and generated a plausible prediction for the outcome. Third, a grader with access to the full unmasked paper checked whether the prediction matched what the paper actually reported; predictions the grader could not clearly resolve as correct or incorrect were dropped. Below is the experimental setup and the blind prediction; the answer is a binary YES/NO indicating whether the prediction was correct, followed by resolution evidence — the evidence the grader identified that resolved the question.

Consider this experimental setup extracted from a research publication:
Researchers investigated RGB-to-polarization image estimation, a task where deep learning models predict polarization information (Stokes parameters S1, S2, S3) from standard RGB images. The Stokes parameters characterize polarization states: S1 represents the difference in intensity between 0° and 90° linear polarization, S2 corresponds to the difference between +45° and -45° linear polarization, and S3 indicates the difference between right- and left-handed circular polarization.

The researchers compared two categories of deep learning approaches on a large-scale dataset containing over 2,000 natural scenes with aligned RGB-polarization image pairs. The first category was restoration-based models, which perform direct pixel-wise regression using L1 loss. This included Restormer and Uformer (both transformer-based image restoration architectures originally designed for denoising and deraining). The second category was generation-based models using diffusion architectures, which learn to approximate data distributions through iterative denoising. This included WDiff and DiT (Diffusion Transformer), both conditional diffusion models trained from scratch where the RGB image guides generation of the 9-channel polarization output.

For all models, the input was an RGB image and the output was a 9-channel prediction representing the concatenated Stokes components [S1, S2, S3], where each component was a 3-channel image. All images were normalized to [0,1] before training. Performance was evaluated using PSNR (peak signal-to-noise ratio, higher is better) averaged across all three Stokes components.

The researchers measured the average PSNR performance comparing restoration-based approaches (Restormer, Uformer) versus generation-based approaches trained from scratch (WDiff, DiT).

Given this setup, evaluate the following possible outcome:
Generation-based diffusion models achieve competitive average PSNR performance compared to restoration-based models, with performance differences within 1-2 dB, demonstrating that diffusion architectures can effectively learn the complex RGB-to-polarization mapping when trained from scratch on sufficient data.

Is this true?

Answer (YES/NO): NO